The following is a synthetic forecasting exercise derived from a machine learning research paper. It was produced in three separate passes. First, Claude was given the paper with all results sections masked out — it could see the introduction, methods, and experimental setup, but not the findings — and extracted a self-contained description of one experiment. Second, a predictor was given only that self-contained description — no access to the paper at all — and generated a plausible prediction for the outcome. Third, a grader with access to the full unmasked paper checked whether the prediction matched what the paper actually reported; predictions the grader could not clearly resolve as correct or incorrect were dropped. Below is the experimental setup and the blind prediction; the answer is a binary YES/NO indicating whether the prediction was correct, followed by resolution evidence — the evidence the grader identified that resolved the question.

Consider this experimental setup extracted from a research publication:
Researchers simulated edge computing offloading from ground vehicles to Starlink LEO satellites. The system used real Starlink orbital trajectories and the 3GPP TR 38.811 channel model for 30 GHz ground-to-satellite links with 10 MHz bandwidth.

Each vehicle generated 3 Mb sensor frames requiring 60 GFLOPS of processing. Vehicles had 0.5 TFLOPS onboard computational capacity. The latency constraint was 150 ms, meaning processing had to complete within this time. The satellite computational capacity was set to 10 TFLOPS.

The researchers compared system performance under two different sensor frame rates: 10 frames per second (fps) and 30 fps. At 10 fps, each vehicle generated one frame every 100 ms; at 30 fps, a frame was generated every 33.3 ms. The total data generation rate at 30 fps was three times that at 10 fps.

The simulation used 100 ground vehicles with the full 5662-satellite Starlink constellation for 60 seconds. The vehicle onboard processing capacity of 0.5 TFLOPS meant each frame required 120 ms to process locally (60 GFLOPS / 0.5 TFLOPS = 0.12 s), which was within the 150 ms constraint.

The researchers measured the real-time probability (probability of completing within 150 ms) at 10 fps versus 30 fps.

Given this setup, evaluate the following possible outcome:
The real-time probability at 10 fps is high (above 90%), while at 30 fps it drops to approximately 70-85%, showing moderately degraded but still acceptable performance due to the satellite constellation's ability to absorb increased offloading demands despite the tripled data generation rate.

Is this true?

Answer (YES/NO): NO